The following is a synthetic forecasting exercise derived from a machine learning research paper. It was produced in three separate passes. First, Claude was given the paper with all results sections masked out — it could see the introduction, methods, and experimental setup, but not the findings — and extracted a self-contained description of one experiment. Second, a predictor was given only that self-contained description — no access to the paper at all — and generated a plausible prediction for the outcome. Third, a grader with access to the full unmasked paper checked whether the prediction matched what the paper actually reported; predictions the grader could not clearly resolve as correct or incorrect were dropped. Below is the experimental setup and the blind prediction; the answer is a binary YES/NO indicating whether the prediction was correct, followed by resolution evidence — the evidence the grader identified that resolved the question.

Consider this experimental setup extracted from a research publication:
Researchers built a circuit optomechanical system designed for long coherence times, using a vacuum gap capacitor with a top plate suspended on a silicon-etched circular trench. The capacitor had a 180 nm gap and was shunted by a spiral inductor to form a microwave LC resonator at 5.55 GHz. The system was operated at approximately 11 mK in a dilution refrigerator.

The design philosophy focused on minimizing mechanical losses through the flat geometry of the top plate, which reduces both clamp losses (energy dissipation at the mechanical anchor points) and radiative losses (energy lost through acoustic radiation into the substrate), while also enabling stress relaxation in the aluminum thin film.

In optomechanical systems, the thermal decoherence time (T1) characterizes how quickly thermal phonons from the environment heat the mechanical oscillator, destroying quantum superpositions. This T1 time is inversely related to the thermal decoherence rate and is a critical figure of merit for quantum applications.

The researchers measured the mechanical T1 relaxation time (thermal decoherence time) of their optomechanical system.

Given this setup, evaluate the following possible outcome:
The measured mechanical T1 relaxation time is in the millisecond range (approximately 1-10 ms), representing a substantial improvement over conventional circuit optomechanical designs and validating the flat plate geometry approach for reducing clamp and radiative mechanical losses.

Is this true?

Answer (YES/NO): YES